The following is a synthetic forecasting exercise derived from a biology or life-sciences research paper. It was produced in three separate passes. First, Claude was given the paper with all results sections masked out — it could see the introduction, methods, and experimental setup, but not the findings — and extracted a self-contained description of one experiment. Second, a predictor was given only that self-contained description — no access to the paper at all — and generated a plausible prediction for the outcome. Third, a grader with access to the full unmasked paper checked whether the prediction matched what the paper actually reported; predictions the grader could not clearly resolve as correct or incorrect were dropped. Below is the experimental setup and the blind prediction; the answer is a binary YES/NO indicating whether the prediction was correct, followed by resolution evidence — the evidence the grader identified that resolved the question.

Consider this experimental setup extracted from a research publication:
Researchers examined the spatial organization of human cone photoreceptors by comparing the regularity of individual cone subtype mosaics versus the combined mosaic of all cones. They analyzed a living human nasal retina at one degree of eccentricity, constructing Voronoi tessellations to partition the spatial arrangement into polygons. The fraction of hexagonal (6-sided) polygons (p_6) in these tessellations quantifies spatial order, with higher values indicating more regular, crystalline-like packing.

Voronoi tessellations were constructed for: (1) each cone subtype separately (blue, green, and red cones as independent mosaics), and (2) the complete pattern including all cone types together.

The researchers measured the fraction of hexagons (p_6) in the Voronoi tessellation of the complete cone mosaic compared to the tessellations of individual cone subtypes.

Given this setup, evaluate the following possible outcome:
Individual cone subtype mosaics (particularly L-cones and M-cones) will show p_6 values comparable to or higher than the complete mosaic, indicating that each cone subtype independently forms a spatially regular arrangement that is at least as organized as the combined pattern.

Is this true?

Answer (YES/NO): NO